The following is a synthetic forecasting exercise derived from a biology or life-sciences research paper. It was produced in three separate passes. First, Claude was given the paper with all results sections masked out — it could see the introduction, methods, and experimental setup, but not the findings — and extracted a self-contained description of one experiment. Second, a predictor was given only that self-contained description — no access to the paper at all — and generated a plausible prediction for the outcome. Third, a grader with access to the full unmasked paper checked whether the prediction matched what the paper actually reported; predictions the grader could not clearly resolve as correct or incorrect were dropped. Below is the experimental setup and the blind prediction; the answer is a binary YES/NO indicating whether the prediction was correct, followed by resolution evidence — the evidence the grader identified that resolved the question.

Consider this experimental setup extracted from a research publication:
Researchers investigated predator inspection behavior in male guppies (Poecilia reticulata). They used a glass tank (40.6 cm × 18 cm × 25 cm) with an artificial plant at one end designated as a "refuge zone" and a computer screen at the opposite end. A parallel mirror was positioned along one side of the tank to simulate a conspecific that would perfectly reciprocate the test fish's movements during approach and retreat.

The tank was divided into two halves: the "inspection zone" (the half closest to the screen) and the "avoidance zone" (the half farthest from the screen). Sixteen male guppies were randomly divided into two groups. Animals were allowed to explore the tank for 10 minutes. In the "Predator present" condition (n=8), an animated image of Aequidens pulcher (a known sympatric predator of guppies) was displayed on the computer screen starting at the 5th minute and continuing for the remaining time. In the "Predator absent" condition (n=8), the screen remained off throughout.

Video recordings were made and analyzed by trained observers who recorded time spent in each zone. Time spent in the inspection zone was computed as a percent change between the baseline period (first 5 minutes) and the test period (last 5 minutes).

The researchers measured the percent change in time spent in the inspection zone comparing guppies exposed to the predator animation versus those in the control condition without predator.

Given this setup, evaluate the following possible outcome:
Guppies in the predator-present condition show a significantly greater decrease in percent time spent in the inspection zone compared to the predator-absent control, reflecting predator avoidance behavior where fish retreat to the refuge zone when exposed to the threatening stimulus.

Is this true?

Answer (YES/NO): NO